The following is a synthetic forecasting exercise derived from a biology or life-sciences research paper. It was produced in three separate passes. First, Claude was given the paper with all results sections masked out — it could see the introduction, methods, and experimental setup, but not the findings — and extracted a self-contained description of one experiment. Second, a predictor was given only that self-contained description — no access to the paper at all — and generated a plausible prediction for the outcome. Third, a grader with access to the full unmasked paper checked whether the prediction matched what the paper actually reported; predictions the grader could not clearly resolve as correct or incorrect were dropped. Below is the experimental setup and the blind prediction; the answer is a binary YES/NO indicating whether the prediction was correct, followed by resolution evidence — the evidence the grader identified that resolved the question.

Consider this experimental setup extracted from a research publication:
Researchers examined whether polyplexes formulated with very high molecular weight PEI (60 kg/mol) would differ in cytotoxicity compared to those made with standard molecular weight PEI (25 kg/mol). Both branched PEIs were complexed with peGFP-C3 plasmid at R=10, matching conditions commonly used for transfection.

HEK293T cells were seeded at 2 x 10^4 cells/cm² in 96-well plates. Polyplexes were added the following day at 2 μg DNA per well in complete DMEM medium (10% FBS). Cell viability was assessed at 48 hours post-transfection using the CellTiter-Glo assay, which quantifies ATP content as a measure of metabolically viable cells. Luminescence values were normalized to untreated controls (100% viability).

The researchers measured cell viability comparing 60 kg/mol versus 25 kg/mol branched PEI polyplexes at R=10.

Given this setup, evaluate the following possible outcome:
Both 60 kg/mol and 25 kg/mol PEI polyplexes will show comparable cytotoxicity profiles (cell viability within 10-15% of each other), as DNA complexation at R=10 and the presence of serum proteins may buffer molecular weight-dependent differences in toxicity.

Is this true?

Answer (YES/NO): YES